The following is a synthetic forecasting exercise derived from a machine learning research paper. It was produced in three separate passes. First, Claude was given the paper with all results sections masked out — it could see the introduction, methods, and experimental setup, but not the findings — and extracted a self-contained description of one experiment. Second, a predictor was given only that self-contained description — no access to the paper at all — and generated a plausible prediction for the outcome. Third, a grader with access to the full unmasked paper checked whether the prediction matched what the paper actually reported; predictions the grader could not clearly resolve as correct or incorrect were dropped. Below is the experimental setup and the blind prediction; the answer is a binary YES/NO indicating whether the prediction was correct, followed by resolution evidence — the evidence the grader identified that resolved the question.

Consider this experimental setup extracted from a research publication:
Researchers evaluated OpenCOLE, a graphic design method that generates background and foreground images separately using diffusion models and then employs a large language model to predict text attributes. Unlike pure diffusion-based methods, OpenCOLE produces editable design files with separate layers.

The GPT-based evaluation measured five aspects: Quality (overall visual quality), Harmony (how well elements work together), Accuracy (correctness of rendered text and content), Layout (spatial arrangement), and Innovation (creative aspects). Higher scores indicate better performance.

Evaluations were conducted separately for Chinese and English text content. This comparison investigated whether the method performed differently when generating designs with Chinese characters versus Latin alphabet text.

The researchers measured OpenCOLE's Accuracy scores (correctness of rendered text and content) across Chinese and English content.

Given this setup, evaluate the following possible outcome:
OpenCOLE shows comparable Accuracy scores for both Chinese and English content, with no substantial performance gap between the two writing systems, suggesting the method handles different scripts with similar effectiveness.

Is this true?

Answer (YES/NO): NO